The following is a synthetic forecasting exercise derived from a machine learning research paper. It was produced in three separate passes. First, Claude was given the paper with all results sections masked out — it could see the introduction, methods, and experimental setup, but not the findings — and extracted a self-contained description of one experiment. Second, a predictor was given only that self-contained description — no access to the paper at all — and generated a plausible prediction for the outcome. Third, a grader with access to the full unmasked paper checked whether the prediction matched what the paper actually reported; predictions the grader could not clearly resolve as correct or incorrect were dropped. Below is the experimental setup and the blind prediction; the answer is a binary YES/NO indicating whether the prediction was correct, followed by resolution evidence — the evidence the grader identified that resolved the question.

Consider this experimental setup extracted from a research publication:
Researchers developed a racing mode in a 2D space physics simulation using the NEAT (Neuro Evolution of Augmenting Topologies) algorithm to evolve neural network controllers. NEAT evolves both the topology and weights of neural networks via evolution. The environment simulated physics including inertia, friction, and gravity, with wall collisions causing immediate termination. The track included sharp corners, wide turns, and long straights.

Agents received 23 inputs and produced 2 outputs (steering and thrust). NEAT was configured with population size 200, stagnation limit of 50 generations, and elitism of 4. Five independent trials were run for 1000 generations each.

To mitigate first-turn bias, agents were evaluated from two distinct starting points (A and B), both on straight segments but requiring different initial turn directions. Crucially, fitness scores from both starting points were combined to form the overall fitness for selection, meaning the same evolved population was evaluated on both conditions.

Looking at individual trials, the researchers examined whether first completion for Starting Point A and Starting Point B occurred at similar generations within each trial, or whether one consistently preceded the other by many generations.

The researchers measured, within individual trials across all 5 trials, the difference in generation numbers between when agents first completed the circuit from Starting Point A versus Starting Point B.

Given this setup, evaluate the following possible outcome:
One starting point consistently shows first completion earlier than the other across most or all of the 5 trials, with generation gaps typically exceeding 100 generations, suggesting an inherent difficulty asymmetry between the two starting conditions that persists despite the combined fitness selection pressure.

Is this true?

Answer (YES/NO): NO